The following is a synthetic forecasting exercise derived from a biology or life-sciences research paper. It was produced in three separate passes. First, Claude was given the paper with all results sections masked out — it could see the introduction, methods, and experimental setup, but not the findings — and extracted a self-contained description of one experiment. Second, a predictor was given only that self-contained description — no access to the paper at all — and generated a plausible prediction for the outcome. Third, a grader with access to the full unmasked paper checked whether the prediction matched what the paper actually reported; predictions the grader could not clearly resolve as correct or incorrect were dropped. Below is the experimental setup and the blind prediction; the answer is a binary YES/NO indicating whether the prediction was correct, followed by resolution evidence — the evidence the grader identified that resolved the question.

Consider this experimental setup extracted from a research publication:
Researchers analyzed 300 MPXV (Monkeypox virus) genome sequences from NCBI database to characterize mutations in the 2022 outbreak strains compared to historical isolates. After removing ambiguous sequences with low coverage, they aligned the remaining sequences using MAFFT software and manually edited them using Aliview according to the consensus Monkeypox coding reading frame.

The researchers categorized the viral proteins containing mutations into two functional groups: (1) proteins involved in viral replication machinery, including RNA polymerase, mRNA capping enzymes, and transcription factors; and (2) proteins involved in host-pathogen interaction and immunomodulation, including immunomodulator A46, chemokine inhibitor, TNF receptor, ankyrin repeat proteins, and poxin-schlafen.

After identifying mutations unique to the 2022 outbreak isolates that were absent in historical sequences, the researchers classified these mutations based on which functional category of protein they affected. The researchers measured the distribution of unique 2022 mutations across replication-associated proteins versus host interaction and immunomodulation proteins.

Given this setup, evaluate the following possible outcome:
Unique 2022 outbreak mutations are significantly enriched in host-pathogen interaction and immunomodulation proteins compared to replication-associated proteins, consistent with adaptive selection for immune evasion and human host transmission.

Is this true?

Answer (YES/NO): YES